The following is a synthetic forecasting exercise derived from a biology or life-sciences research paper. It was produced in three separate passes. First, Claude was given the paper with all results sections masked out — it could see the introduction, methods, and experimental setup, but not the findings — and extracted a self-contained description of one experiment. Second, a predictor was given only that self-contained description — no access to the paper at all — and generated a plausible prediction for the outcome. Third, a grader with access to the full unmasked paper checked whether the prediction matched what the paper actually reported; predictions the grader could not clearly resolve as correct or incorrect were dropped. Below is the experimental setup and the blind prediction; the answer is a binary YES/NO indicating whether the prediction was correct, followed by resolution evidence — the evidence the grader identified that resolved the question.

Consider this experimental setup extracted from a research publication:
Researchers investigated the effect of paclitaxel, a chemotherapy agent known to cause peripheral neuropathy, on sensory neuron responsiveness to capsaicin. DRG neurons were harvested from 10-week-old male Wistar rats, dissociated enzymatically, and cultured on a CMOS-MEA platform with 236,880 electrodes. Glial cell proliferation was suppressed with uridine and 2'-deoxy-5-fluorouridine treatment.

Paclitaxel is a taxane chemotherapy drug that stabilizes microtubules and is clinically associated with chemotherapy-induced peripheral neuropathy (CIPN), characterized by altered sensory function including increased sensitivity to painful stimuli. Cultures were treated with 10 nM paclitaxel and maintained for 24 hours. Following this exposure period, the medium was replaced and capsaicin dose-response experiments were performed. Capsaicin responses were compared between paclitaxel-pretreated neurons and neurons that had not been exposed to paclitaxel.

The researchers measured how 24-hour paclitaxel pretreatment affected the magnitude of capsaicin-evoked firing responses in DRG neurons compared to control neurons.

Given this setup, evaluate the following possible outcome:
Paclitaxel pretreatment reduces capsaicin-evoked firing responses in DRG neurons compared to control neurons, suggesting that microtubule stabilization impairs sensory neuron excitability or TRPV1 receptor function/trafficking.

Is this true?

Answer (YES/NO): NO